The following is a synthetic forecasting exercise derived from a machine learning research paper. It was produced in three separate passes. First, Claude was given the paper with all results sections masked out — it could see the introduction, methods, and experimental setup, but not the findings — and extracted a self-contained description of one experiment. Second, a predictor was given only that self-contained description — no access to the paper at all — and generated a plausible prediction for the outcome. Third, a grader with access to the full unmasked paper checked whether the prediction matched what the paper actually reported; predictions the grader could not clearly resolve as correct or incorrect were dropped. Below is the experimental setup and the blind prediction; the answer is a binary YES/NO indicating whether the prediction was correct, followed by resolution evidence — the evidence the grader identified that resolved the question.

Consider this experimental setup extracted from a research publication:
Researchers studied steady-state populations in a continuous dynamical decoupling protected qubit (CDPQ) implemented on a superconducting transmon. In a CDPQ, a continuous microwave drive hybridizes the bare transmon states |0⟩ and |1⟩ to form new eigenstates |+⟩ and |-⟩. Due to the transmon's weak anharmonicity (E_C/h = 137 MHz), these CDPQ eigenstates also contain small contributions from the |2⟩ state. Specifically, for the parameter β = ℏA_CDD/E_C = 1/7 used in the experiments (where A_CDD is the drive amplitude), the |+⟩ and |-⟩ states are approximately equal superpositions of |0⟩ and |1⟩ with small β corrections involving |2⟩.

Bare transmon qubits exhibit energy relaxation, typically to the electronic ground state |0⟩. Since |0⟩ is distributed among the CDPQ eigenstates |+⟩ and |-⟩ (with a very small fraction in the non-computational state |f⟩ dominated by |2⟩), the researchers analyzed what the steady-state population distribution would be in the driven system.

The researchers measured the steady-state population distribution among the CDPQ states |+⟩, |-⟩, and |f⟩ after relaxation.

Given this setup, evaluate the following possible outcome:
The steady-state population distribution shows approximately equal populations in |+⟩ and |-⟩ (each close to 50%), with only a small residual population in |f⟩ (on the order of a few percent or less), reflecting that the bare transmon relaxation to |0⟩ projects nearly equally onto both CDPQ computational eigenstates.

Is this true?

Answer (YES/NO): YES